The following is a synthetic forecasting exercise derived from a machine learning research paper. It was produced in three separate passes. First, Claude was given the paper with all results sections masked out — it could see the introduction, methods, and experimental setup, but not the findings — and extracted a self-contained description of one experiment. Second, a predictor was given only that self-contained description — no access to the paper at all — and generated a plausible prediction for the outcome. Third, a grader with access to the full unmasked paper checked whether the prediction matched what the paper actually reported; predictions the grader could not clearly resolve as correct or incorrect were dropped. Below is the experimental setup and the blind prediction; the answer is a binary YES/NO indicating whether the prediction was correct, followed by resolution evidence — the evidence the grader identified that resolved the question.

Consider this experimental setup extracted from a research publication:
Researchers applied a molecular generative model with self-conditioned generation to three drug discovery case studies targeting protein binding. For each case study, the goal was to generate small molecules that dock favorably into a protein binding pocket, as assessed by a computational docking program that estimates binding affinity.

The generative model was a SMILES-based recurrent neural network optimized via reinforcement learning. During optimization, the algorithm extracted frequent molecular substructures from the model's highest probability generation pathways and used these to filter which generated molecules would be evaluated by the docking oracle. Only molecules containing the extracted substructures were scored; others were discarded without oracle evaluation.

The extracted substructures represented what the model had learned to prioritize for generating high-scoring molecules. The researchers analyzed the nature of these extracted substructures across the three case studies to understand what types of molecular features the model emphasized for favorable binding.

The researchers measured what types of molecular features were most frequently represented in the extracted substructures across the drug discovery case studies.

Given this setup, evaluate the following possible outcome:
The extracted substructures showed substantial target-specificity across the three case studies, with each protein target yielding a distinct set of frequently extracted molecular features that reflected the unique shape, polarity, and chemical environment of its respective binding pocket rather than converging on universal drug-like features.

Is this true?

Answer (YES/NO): NO